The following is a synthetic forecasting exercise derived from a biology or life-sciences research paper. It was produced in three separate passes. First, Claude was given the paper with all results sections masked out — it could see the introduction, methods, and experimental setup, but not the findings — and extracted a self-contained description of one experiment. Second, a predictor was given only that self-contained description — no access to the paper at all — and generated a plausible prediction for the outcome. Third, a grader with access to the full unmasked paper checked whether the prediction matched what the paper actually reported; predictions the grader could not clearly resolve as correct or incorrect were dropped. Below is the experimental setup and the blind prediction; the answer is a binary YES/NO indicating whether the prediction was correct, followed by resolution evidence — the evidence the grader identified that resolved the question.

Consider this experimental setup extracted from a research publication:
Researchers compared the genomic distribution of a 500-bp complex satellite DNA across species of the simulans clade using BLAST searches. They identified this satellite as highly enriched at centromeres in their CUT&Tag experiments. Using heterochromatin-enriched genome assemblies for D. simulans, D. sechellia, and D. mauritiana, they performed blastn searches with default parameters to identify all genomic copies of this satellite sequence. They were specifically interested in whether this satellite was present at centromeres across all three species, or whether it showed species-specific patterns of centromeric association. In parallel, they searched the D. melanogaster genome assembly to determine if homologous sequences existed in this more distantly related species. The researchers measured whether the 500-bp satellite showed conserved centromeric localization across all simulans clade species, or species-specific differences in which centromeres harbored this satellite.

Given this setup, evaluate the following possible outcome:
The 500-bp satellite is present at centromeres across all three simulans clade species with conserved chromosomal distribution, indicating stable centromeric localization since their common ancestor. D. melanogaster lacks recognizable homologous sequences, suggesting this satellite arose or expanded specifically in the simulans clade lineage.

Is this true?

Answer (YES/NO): NO